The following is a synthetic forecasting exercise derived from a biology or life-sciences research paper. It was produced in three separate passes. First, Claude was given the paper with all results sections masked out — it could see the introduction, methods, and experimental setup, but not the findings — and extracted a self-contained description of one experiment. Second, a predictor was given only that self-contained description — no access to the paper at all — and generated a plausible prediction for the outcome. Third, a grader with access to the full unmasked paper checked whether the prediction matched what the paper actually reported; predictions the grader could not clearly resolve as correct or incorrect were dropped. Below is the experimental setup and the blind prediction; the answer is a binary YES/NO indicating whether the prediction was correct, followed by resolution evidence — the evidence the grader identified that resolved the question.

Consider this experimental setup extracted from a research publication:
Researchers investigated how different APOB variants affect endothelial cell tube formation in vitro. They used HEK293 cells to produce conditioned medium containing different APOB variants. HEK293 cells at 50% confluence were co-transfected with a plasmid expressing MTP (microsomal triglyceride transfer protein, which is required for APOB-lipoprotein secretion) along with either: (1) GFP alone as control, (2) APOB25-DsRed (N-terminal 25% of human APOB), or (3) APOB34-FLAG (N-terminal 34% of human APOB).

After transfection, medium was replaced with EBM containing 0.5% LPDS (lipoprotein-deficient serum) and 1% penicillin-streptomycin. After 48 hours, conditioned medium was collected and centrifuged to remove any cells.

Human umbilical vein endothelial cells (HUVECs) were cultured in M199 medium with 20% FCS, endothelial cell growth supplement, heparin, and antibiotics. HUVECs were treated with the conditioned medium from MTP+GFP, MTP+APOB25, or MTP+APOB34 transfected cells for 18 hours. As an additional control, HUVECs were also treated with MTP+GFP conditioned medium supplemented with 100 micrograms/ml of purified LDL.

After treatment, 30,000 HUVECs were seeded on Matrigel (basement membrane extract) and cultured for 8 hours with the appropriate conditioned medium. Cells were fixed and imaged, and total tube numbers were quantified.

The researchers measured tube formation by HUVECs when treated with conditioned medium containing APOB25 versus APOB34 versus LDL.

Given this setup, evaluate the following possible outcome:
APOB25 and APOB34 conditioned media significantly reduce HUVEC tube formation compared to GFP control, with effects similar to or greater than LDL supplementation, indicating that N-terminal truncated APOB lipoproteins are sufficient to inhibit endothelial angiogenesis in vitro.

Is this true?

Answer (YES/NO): YES